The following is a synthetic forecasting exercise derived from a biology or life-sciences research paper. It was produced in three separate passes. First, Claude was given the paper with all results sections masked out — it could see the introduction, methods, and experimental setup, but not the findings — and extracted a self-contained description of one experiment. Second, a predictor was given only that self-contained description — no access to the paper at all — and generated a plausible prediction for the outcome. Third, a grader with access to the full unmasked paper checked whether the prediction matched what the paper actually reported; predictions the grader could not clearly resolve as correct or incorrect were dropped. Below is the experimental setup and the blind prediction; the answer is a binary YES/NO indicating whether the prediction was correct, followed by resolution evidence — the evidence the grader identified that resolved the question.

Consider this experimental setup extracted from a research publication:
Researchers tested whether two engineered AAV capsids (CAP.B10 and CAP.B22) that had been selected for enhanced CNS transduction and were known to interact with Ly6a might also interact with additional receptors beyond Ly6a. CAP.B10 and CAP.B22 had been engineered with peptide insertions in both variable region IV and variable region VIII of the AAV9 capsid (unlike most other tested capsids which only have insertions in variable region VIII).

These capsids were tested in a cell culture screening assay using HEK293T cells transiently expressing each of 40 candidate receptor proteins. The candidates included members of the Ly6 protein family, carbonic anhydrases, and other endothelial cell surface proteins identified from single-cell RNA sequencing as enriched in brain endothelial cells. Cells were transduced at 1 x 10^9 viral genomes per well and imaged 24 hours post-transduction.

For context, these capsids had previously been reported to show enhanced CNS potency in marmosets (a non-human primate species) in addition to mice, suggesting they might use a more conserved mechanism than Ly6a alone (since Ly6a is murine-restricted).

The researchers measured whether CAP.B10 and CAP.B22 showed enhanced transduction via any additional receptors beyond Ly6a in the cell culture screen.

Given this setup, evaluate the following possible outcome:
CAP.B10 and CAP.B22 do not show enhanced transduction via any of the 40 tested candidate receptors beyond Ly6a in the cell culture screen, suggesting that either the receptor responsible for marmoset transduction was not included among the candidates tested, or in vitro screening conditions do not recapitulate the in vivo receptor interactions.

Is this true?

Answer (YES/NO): YES